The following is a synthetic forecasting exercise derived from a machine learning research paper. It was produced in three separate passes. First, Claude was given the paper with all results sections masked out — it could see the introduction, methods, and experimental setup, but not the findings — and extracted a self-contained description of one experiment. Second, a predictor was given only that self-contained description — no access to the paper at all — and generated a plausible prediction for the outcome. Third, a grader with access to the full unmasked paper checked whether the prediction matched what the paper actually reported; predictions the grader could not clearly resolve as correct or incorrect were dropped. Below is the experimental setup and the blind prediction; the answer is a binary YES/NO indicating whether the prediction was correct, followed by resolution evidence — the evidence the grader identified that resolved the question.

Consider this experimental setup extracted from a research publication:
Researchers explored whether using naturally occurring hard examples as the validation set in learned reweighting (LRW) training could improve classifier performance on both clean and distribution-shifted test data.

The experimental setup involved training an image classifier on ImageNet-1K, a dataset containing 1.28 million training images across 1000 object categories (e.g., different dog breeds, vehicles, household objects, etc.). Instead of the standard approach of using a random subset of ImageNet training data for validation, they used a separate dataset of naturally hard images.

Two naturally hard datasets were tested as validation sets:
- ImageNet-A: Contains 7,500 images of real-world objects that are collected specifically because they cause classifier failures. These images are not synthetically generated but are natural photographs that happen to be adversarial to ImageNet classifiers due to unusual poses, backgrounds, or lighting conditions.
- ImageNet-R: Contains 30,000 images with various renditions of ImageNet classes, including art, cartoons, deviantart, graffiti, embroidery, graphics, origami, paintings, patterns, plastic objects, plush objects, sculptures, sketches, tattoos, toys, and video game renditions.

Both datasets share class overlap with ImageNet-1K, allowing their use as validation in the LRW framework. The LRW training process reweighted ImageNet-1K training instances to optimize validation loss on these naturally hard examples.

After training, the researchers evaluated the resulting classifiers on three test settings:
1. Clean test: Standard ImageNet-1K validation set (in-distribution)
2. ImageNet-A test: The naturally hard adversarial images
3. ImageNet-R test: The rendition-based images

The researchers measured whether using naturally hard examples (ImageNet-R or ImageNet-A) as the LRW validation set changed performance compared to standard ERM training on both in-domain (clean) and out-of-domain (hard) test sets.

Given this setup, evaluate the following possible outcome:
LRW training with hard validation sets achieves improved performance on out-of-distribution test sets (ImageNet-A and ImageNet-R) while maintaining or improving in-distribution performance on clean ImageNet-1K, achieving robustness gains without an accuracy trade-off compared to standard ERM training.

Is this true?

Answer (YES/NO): YES